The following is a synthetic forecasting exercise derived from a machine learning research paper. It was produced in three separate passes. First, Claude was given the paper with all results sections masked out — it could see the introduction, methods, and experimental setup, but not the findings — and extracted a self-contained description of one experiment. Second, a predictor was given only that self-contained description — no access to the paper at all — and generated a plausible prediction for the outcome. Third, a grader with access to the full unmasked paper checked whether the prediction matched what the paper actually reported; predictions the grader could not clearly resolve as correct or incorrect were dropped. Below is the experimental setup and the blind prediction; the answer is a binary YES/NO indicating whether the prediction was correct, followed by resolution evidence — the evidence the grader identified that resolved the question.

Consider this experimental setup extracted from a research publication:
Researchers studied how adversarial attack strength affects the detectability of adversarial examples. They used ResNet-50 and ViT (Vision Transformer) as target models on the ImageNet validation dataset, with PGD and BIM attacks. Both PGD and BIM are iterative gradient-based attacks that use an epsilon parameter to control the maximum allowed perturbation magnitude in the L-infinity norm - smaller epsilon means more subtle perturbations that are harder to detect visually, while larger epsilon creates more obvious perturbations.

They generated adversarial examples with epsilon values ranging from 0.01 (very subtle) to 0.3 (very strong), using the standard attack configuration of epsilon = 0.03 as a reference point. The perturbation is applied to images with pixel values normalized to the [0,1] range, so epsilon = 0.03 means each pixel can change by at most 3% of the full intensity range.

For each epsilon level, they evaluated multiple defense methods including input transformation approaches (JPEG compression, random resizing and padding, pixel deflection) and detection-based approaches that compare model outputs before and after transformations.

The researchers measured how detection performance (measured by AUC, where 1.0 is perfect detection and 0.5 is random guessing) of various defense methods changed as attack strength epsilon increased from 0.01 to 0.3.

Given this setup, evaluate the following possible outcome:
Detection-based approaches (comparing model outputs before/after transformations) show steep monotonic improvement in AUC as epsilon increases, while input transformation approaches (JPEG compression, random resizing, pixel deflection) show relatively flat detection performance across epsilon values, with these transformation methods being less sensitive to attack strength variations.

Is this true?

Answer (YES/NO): NO